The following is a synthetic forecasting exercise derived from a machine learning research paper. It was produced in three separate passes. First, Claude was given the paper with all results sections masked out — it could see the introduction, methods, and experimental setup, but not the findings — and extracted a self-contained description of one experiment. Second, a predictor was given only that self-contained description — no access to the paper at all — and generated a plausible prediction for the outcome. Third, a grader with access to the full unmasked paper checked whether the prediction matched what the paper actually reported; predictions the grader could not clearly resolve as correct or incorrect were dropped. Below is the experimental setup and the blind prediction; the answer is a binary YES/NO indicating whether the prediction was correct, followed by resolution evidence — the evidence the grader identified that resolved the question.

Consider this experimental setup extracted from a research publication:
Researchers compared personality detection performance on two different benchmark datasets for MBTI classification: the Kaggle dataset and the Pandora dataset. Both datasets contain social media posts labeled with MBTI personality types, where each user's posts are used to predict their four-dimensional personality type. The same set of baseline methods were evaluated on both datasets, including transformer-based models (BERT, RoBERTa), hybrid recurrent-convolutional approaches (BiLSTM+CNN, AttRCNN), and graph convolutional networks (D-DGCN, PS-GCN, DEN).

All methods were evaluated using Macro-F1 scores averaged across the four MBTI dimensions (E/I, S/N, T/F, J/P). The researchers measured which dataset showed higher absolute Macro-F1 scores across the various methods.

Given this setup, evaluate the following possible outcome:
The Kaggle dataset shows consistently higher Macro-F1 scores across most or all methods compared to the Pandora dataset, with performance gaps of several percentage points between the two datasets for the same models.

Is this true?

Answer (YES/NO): YES